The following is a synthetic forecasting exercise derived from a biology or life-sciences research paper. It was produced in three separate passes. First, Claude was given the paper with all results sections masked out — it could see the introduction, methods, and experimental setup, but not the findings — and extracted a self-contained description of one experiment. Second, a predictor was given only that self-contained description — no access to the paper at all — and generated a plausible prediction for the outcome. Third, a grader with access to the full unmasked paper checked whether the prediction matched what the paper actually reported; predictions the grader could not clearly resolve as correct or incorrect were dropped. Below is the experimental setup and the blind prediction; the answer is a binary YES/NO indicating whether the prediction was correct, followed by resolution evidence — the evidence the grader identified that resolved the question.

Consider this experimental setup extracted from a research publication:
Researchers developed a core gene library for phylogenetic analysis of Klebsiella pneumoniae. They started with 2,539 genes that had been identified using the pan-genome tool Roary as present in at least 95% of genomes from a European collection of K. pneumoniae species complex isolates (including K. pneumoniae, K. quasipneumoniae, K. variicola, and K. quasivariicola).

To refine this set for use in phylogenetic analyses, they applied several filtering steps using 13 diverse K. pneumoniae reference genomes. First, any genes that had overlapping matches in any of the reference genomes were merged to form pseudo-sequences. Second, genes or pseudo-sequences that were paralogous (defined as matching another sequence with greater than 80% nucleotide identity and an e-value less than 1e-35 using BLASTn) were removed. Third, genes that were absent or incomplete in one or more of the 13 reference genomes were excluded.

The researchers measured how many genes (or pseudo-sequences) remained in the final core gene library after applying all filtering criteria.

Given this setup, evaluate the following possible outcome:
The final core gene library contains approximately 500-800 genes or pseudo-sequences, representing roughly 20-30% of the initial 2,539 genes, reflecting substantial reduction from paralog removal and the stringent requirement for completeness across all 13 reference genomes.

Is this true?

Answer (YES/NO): NO